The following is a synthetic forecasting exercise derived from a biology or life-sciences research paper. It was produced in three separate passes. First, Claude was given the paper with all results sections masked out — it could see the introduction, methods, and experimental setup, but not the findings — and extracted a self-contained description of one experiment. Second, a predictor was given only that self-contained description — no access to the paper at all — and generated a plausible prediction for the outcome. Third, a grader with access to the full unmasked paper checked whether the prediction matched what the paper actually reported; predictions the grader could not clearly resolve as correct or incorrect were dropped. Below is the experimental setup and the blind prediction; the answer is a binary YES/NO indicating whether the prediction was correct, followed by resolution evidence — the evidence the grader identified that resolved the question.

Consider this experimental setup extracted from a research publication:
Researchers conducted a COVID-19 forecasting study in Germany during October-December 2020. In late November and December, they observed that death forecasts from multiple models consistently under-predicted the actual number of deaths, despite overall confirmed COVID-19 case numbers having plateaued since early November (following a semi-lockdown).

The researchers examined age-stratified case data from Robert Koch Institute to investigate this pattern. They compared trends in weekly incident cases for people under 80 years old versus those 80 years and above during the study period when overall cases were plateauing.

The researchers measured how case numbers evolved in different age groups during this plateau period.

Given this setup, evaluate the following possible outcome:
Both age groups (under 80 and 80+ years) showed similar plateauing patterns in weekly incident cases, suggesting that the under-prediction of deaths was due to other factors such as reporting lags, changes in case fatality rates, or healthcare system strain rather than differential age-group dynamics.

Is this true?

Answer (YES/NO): NO